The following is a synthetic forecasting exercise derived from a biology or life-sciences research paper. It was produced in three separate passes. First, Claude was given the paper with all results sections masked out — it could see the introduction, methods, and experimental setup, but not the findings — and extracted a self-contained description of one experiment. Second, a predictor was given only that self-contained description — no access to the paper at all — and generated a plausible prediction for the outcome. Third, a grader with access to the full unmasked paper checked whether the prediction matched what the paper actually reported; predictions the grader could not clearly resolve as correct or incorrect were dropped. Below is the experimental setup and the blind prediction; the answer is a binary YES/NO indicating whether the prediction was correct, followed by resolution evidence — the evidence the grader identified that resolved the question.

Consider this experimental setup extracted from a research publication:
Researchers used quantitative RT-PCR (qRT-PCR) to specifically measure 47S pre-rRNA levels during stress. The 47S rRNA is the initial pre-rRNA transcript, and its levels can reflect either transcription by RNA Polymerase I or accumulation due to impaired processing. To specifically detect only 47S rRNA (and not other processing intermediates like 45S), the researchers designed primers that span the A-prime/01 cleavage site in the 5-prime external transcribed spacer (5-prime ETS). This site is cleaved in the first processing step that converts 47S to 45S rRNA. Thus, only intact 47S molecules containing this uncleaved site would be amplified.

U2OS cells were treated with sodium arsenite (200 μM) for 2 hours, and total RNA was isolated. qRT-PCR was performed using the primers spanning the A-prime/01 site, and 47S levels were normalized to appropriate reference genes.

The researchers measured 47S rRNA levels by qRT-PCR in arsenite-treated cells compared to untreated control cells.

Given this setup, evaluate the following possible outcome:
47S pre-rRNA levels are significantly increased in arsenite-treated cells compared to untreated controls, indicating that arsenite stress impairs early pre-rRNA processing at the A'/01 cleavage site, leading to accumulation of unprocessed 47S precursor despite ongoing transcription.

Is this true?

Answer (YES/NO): YES